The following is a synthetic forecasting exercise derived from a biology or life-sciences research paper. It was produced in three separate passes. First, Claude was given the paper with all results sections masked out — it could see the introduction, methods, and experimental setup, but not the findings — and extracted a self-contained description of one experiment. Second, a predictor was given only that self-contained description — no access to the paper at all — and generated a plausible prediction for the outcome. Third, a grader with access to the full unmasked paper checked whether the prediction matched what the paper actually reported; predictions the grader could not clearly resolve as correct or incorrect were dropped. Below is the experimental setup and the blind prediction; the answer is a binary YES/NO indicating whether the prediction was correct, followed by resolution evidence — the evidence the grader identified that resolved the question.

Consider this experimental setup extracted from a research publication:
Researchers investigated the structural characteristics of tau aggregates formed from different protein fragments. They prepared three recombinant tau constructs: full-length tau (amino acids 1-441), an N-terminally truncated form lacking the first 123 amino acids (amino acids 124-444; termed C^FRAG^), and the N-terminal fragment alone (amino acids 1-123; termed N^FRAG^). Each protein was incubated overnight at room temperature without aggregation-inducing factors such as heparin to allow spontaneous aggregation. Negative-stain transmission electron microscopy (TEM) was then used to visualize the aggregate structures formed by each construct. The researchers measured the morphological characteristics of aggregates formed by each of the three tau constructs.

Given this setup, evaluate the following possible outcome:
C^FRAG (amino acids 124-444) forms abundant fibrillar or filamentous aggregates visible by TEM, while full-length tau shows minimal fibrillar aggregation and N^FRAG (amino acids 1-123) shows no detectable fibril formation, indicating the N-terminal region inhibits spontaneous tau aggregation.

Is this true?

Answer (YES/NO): NO